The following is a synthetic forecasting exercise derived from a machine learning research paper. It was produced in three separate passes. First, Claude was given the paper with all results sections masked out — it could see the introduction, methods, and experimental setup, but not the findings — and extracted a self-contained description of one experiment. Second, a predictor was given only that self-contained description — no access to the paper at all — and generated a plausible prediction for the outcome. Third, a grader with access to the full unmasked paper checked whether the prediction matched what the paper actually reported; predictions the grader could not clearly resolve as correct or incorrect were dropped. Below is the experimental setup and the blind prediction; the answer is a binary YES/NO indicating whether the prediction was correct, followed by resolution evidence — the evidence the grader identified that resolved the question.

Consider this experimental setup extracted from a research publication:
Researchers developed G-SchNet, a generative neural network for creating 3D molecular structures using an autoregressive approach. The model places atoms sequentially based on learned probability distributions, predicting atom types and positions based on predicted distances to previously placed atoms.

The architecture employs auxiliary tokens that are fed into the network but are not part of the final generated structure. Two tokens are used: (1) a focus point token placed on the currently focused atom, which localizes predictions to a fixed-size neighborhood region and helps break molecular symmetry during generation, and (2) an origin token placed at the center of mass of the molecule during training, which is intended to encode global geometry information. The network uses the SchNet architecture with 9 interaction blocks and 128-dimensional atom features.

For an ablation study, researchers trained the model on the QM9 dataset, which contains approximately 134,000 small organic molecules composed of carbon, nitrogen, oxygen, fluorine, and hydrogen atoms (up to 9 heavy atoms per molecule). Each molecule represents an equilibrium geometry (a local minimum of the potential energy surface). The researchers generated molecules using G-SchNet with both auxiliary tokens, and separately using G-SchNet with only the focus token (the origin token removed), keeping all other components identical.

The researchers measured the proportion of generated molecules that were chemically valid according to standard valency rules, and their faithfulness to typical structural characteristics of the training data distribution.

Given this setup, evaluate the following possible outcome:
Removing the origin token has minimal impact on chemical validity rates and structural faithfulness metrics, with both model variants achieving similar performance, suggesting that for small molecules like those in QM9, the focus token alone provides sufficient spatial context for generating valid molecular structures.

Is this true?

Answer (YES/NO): NO